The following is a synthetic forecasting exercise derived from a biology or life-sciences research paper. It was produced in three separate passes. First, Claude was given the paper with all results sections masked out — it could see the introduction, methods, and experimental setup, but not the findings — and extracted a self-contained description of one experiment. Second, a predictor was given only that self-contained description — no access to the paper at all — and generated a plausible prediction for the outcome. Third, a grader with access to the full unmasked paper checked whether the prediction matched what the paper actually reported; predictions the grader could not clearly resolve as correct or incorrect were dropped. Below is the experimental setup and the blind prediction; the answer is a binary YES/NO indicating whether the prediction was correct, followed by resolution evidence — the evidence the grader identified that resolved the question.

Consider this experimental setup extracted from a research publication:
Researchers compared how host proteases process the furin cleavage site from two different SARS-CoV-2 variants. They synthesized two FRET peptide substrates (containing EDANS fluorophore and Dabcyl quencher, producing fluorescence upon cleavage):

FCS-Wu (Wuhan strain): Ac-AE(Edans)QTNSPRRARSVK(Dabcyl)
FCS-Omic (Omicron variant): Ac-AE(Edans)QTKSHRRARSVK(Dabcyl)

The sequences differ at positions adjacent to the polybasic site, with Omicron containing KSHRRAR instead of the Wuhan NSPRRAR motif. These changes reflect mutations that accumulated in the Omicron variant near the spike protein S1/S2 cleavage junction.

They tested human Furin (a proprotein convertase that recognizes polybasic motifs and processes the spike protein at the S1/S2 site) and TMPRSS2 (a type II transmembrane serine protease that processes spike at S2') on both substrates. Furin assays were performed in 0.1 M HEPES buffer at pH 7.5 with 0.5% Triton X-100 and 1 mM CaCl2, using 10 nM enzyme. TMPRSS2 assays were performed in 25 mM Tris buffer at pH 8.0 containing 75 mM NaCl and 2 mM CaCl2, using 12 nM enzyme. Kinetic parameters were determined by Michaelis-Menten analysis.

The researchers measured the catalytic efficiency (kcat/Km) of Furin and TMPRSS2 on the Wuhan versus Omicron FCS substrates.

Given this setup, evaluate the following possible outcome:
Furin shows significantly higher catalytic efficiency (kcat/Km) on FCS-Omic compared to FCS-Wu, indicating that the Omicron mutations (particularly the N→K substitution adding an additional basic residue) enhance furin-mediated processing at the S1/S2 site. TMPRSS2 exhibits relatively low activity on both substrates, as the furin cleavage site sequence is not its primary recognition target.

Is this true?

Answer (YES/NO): NO